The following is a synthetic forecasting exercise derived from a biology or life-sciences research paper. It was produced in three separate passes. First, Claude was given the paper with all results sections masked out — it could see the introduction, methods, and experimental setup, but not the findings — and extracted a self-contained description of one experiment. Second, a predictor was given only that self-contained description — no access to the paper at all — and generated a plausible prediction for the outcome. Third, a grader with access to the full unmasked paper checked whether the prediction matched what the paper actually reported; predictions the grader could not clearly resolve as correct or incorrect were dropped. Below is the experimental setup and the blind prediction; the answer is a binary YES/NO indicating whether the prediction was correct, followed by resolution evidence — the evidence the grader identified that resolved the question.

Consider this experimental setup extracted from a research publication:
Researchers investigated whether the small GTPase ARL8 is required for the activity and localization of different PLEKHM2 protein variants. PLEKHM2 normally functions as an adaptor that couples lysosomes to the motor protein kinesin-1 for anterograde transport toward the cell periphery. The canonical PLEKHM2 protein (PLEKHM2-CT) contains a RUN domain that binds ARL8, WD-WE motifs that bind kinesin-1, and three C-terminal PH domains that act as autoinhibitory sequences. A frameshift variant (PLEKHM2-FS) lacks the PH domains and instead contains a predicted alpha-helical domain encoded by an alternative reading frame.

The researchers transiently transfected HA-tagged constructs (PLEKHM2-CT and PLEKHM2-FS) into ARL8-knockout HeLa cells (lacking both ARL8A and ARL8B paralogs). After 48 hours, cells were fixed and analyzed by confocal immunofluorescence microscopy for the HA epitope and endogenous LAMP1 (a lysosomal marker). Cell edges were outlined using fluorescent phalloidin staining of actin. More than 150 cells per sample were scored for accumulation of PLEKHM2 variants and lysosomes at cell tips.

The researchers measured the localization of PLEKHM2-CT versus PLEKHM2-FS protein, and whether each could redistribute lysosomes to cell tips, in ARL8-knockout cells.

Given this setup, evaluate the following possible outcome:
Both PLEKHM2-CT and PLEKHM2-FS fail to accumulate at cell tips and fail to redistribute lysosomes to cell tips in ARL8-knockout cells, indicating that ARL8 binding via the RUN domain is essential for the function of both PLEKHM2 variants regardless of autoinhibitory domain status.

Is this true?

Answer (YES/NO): NO